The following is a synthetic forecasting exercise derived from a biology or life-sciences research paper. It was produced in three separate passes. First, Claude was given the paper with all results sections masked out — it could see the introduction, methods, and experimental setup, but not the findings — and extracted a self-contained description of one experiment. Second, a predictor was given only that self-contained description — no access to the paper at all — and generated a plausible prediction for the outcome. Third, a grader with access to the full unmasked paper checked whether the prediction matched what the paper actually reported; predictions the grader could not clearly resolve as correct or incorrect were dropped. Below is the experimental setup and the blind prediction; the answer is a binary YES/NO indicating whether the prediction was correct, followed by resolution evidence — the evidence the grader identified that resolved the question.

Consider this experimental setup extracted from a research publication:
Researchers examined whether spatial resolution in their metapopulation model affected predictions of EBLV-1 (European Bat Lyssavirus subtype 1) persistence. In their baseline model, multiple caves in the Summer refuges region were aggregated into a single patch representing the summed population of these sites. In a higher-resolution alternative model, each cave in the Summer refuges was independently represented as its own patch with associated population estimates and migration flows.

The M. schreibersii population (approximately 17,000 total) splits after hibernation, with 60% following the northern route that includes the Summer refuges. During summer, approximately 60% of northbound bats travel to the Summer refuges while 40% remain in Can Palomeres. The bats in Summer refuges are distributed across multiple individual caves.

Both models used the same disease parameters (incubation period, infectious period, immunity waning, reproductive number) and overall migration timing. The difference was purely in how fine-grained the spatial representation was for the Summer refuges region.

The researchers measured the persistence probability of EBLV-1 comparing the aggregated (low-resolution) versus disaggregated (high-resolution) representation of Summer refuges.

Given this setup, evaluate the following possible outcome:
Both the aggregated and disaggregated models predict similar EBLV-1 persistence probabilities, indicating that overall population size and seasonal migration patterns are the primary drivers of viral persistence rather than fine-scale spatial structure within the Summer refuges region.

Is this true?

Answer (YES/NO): YES